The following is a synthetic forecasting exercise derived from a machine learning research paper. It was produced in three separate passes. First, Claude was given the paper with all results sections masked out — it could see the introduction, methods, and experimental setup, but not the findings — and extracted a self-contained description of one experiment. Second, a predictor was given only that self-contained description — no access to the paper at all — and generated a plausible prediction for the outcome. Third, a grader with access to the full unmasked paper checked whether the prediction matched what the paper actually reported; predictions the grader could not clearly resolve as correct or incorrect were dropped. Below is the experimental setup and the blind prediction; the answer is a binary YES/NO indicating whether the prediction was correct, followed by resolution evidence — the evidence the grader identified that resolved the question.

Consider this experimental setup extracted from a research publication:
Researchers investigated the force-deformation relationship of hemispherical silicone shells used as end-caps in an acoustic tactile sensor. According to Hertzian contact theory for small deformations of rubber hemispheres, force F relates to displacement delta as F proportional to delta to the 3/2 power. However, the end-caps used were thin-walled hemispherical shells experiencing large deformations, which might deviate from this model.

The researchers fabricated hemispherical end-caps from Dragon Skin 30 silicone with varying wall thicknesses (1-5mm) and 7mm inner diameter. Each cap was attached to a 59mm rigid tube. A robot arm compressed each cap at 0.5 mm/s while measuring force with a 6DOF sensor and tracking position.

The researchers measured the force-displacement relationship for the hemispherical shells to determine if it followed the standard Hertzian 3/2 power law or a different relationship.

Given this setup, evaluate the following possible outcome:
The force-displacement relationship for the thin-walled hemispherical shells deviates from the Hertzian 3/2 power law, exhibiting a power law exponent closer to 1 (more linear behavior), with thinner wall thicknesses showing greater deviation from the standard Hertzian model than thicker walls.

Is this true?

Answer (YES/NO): NO